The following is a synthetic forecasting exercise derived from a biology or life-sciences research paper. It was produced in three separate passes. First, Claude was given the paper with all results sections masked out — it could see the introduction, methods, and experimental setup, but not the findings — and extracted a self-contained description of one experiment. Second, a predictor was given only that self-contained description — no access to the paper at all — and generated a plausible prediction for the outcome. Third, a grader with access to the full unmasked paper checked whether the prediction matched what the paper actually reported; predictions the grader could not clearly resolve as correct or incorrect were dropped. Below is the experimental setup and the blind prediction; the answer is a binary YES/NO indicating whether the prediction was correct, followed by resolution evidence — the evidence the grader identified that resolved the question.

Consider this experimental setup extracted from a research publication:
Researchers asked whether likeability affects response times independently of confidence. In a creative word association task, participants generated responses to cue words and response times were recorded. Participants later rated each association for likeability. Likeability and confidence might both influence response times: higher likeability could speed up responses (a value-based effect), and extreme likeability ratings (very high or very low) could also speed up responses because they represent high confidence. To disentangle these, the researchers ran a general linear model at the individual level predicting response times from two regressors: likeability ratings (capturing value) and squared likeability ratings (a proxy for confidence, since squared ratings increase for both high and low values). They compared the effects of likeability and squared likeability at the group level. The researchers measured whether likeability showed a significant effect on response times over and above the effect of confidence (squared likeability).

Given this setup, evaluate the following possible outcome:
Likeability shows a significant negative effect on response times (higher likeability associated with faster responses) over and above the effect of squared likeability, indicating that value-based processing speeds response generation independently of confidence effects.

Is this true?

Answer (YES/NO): YES